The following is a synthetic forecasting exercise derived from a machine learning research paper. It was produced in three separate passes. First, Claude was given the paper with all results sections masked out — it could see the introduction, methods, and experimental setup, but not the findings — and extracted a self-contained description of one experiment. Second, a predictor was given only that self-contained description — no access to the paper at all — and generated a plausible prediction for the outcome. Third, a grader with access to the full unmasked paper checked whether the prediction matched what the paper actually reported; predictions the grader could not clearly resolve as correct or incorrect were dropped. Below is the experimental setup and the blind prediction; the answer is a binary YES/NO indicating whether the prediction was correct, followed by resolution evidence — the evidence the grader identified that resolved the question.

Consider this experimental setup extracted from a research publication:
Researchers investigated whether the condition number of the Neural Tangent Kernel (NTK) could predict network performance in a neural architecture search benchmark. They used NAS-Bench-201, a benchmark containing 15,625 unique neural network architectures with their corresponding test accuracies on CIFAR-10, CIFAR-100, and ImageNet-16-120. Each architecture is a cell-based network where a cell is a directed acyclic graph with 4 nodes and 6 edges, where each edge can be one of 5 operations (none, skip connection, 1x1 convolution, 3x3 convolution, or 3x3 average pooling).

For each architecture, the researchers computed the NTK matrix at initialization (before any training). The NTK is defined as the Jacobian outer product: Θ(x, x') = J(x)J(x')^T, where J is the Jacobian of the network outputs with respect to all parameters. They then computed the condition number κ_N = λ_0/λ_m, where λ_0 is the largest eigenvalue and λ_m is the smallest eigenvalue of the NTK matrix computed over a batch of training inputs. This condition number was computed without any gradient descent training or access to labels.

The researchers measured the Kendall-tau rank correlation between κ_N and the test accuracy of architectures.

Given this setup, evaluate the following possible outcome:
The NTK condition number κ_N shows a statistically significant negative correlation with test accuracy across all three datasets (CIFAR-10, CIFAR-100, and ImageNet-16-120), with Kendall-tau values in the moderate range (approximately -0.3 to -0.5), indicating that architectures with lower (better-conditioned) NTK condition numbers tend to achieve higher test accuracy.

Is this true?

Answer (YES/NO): NO